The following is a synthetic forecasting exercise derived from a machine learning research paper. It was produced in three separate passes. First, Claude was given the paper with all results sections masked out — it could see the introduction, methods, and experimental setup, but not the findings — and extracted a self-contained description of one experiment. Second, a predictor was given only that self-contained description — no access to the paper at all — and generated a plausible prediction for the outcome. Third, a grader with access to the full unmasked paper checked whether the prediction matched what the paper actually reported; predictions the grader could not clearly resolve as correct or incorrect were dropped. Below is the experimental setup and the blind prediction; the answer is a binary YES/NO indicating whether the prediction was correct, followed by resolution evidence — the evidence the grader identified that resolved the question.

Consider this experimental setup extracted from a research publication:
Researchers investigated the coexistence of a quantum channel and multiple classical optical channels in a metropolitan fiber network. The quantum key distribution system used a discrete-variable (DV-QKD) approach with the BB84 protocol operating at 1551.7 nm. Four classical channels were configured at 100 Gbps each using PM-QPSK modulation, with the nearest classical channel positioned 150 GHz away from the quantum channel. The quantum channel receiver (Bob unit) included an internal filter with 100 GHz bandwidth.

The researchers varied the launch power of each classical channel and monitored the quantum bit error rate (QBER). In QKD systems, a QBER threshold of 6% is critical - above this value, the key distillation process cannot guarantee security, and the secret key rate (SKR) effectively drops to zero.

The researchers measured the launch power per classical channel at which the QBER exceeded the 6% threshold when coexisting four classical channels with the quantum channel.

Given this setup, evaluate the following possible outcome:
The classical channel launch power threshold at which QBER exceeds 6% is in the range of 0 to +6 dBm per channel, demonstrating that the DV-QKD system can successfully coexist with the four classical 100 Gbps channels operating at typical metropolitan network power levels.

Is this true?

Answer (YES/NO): NO